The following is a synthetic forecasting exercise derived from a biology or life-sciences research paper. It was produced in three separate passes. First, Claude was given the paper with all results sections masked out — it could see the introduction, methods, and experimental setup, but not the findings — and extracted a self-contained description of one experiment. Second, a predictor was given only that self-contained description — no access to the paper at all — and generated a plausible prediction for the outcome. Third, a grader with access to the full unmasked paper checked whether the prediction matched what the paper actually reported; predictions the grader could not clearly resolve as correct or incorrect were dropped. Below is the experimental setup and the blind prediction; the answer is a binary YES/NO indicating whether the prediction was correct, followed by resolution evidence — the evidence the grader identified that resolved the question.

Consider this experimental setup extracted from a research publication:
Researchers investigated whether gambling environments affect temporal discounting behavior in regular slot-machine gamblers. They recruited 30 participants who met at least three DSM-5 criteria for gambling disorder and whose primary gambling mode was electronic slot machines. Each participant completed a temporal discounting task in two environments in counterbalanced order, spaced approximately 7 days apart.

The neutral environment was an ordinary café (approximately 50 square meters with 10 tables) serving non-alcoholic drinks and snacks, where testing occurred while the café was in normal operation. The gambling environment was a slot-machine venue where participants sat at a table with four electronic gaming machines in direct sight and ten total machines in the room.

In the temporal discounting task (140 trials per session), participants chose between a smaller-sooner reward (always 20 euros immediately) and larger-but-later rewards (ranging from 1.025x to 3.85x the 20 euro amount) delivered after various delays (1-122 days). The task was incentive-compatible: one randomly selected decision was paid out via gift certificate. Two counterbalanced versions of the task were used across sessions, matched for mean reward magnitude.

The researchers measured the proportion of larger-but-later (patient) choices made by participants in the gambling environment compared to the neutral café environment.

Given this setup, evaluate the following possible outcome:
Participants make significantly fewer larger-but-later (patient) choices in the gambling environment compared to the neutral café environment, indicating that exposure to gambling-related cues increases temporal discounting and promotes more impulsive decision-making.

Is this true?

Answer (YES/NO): YES